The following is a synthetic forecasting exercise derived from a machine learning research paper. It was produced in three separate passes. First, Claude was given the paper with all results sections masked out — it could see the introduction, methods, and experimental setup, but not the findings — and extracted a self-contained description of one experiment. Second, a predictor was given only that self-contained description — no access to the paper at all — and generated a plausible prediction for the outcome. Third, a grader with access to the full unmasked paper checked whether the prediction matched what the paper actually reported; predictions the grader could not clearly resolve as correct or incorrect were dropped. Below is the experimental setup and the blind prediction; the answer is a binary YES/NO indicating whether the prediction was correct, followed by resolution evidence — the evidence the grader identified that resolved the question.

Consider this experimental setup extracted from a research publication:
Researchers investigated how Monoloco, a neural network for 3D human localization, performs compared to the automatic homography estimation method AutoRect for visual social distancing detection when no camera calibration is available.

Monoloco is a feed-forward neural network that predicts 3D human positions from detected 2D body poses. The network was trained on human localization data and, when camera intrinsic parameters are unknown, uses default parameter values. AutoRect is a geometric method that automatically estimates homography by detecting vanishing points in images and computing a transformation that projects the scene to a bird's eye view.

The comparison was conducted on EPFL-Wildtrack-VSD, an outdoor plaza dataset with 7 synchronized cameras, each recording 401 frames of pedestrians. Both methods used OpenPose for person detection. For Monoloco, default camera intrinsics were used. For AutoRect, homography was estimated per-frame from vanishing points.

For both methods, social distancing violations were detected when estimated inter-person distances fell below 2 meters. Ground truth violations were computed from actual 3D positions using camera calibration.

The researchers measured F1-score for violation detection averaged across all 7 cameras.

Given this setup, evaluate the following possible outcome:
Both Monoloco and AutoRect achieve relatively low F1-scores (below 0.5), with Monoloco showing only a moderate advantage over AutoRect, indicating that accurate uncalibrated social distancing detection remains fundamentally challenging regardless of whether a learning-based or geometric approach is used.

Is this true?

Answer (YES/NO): NO